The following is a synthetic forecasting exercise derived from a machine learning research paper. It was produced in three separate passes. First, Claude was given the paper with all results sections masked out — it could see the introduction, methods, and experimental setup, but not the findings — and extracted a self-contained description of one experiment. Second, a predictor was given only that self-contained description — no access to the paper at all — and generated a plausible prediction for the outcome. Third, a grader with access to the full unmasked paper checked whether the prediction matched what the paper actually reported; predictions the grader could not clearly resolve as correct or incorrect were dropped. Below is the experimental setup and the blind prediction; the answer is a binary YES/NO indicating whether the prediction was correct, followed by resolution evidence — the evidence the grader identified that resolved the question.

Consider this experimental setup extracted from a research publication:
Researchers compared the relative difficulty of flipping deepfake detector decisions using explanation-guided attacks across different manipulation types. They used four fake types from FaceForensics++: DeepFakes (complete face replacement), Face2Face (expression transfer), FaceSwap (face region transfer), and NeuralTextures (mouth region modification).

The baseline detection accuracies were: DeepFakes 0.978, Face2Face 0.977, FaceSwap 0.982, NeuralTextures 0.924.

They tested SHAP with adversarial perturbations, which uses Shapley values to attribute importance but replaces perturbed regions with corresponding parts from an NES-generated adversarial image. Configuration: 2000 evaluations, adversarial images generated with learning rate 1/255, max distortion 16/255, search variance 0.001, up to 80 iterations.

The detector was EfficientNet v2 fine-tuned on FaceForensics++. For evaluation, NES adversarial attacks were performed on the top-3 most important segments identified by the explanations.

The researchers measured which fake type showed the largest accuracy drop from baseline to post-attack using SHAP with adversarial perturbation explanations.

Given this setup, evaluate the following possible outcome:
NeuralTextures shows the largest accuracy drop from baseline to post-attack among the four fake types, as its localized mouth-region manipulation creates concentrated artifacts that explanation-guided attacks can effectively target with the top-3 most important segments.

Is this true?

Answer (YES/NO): YES